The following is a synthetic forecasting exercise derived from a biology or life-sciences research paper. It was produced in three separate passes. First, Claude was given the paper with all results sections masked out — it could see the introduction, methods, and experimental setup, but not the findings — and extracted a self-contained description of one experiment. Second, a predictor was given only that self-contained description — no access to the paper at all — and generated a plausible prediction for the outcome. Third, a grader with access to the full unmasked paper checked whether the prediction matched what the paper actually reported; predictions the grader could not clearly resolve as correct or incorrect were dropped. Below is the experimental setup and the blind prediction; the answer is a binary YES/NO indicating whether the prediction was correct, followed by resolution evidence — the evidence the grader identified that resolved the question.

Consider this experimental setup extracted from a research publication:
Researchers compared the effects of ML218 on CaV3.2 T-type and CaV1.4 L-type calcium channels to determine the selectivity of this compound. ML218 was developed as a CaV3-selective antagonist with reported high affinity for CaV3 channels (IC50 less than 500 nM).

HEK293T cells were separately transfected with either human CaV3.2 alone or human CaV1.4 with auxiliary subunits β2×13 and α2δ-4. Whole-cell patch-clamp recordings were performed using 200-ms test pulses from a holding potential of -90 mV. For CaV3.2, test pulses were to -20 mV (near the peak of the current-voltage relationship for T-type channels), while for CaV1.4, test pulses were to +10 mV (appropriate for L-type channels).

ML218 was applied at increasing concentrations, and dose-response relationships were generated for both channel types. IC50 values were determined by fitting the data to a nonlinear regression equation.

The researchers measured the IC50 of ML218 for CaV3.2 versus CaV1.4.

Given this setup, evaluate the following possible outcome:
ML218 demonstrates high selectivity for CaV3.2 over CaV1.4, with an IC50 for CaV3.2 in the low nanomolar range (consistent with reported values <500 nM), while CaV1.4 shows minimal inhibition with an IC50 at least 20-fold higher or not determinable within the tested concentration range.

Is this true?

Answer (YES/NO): NO